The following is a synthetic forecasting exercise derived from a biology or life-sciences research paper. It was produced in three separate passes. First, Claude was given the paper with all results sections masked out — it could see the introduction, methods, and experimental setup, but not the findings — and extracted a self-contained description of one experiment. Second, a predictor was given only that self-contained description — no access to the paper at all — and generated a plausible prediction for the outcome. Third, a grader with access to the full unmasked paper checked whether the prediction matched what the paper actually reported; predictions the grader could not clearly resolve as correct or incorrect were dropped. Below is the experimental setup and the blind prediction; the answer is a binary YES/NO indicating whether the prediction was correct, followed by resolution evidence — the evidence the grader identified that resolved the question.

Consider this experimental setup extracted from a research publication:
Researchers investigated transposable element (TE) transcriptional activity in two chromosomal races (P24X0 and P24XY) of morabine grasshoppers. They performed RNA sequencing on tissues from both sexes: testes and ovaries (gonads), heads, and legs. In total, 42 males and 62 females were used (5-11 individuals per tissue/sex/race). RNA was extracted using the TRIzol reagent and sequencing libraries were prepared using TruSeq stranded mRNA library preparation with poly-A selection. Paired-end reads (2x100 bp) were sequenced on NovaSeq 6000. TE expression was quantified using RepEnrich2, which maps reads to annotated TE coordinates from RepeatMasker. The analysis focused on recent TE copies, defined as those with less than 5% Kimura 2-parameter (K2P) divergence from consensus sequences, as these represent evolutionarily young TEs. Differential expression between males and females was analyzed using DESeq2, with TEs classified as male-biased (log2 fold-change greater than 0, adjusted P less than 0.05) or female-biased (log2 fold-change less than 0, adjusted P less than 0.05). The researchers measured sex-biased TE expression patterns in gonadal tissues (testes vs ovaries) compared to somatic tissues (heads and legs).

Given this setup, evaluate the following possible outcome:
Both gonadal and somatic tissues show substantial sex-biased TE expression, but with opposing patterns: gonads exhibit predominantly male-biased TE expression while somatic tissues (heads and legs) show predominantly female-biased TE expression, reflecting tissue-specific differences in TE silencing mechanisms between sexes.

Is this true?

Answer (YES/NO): NO